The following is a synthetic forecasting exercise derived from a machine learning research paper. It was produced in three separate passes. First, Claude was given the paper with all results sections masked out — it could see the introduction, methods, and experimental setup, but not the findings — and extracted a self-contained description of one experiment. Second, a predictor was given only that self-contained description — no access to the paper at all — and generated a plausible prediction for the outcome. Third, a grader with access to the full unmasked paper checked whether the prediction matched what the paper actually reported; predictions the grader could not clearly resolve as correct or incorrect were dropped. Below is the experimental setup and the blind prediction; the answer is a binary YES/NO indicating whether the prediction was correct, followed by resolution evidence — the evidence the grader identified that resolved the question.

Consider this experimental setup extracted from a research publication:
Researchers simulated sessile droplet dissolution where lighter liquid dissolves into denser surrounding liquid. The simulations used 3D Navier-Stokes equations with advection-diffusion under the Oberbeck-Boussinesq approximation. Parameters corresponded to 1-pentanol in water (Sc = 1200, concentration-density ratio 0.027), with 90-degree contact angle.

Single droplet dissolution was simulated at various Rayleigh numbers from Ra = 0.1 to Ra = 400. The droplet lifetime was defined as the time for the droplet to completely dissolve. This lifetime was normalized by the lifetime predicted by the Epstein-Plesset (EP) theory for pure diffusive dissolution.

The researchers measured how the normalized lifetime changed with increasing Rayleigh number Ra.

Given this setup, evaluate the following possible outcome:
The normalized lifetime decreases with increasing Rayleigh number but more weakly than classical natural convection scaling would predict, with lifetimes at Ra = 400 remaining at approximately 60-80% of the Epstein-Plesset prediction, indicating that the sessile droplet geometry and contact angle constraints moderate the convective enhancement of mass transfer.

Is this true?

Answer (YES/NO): NO